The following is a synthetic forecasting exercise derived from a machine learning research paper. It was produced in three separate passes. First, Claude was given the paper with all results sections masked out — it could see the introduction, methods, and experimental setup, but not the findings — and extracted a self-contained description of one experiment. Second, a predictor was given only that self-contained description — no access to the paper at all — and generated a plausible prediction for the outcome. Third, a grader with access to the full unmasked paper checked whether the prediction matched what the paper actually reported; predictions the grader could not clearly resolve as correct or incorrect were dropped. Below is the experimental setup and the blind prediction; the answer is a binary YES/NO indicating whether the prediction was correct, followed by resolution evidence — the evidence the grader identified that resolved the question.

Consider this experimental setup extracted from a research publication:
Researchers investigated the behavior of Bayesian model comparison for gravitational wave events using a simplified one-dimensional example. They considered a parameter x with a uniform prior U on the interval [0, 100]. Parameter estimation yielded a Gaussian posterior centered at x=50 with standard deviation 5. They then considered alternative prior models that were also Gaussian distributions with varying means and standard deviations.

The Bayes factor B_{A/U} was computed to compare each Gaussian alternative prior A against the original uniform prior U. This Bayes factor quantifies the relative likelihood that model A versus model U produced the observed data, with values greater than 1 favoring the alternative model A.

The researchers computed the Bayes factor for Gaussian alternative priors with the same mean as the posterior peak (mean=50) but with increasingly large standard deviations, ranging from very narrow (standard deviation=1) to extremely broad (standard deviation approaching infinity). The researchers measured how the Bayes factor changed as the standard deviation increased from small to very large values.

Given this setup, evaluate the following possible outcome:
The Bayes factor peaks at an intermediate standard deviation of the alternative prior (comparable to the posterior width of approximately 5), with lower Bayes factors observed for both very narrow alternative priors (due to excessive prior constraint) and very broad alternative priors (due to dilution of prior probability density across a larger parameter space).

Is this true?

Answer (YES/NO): NO